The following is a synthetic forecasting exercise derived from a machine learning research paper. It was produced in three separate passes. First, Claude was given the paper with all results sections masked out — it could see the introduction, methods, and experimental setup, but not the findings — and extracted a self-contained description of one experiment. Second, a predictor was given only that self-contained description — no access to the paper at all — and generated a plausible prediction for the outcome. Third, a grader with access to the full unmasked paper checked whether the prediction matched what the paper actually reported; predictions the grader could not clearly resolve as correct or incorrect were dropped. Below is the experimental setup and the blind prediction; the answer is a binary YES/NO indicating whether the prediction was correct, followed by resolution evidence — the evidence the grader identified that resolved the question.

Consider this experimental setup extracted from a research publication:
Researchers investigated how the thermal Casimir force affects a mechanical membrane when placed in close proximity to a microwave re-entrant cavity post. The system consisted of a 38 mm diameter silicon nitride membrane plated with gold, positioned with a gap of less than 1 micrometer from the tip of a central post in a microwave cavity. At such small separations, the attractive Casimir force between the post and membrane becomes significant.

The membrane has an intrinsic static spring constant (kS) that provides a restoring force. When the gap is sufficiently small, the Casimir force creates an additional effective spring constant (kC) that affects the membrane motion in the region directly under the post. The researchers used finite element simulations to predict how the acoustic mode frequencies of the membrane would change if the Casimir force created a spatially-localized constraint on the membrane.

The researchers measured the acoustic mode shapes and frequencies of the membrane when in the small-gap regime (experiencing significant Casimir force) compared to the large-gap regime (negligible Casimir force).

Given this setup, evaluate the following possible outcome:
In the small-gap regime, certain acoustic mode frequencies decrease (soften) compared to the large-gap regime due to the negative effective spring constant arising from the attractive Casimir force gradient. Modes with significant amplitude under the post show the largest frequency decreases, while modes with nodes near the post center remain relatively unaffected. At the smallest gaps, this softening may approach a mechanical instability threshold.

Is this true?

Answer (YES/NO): NO